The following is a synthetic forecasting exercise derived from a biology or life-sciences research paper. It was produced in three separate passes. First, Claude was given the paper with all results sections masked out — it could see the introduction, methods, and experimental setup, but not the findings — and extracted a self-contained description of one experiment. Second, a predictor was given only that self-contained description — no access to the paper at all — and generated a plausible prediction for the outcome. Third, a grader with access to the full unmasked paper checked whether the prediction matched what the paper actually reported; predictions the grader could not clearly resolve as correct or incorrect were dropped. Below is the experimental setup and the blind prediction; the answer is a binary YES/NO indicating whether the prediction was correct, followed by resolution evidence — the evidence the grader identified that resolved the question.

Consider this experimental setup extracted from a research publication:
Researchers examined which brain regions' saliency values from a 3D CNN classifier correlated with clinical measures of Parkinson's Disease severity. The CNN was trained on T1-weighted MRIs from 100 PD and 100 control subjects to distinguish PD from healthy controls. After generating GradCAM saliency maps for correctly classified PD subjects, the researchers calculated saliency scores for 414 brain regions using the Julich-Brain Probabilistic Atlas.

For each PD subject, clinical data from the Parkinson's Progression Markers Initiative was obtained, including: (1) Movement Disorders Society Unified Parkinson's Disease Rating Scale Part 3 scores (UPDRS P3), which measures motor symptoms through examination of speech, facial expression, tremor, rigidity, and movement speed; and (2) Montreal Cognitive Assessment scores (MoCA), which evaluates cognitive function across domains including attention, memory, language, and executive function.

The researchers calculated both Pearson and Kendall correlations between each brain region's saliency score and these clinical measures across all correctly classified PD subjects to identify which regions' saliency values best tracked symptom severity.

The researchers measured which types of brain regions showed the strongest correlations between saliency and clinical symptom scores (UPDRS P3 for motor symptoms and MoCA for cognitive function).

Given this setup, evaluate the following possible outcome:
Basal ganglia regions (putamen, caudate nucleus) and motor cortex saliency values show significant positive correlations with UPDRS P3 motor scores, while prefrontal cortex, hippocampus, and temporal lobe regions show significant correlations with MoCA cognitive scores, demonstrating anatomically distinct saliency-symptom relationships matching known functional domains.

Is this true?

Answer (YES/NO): NO